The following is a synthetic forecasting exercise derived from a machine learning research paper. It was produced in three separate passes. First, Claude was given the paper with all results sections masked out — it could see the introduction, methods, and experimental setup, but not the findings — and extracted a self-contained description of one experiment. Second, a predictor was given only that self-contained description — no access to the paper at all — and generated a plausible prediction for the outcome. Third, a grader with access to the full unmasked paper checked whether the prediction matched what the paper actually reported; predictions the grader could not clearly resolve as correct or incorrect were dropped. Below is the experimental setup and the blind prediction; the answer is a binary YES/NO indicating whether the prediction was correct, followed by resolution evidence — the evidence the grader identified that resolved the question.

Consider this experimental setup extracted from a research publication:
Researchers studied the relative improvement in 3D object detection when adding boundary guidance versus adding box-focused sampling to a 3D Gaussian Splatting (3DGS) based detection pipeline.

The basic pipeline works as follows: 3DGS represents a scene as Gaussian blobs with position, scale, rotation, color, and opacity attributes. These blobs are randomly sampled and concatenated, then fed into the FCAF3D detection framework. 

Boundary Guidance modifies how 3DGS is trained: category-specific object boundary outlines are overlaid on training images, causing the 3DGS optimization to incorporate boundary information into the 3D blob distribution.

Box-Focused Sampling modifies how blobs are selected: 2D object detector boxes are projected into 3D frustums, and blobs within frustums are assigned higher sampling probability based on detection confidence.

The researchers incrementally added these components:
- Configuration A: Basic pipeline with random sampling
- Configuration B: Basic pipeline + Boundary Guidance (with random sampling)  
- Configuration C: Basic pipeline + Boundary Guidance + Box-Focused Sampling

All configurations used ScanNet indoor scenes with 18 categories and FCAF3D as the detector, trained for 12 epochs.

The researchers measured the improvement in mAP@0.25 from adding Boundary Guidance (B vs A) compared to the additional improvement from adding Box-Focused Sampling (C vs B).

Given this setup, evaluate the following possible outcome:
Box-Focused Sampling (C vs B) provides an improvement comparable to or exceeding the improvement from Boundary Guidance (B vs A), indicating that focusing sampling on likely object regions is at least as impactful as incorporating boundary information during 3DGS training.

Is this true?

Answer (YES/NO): YES